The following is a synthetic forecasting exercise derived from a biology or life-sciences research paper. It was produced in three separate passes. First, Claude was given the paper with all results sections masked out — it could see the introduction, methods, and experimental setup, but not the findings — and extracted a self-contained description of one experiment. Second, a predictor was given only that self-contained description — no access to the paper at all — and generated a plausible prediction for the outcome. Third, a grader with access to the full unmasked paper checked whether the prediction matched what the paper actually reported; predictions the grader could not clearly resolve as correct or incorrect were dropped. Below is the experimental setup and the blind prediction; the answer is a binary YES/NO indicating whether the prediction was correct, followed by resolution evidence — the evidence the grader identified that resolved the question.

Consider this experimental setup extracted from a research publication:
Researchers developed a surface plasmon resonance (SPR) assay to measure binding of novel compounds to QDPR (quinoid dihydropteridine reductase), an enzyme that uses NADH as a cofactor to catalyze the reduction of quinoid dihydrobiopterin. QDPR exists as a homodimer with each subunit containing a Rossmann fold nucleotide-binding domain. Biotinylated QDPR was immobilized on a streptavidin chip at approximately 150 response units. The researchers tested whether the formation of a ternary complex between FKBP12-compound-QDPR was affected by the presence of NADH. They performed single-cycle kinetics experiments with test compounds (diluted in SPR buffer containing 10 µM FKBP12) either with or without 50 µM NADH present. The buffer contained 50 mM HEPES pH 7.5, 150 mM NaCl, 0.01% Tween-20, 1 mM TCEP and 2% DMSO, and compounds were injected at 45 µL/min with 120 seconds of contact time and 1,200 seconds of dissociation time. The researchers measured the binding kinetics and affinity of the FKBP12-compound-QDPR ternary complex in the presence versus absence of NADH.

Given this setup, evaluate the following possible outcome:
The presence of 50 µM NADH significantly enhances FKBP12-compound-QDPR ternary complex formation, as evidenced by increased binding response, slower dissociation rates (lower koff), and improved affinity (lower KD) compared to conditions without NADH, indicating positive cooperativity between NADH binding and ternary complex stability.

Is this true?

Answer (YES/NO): NO